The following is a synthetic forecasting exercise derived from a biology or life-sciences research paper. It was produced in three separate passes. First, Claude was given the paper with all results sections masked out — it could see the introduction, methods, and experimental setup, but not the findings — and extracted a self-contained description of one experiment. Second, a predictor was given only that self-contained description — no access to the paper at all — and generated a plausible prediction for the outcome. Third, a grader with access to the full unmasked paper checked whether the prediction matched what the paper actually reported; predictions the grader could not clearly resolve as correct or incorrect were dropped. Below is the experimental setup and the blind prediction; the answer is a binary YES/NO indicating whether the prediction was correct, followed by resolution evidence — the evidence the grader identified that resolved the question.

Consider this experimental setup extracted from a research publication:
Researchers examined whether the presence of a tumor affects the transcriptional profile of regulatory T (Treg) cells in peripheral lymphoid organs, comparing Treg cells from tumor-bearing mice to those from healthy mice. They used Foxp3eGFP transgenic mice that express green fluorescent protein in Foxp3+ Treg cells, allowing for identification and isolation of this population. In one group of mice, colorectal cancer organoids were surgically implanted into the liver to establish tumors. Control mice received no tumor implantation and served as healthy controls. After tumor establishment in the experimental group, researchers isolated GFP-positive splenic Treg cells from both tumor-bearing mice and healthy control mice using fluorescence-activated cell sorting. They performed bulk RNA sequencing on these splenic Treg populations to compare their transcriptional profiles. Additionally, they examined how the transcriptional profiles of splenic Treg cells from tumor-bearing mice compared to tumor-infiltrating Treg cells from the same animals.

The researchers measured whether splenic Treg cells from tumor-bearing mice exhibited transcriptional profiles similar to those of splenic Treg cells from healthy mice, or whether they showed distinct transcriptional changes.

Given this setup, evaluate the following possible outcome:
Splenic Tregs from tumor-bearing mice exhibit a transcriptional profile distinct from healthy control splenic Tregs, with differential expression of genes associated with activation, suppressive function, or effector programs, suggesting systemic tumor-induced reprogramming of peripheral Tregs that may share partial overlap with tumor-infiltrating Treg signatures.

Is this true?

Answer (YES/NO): YES